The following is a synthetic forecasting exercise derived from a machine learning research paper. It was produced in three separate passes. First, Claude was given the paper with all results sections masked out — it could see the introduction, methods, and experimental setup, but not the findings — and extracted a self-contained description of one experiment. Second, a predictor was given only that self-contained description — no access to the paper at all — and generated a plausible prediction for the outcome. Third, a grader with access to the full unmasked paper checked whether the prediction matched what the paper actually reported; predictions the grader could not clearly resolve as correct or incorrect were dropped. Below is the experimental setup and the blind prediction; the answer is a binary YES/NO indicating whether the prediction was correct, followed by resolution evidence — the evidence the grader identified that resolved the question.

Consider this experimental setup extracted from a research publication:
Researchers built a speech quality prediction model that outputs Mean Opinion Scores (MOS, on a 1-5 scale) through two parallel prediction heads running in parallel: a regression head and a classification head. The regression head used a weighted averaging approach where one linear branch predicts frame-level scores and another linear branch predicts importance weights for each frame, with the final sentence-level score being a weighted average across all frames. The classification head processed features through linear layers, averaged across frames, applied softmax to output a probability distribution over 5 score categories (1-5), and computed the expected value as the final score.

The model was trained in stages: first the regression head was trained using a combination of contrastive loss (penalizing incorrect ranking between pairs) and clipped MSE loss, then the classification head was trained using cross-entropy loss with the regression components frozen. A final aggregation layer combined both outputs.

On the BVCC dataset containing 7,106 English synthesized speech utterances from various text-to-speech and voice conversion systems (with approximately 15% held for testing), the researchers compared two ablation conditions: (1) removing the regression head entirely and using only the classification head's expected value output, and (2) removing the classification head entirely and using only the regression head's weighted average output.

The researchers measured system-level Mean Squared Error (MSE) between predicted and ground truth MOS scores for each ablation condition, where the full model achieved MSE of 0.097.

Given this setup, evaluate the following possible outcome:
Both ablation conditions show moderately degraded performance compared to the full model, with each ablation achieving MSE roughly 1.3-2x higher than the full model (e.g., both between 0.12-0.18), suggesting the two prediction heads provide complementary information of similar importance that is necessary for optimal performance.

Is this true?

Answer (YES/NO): NO